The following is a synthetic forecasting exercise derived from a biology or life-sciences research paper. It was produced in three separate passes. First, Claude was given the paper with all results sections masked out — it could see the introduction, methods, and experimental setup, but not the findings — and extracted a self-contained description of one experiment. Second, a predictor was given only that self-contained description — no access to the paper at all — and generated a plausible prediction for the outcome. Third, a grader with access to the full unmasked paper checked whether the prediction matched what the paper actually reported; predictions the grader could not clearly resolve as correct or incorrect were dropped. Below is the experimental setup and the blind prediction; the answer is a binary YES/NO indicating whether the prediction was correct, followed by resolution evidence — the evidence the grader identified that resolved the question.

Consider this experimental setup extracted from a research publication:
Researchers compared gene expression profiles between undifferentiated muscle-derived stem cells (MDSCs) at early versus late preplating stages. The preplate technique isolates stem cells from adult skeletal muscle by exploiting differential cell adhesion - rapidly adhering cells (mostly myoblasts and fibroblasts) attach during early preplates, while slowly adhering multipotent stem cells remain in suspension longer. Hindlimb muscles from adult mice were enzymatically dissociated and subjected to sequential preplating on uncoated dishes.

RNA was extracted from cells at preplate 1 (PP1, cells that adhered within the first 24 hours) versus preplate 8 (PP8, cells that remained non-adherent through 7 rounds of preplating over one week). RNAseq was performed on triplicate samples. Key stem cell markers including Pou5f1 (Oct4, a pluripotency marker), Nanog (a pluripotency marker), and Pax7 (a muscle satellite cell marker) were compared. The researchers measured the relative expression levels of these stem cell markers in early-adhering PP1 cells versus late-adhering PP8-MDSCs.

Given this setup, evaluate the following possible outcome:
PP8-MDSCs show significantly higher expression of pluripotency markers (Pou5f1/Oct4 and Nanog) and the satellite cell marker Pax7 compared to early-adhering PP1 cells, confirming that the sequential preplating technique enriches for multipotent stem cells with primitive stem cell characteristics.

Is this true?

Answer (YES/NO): NO